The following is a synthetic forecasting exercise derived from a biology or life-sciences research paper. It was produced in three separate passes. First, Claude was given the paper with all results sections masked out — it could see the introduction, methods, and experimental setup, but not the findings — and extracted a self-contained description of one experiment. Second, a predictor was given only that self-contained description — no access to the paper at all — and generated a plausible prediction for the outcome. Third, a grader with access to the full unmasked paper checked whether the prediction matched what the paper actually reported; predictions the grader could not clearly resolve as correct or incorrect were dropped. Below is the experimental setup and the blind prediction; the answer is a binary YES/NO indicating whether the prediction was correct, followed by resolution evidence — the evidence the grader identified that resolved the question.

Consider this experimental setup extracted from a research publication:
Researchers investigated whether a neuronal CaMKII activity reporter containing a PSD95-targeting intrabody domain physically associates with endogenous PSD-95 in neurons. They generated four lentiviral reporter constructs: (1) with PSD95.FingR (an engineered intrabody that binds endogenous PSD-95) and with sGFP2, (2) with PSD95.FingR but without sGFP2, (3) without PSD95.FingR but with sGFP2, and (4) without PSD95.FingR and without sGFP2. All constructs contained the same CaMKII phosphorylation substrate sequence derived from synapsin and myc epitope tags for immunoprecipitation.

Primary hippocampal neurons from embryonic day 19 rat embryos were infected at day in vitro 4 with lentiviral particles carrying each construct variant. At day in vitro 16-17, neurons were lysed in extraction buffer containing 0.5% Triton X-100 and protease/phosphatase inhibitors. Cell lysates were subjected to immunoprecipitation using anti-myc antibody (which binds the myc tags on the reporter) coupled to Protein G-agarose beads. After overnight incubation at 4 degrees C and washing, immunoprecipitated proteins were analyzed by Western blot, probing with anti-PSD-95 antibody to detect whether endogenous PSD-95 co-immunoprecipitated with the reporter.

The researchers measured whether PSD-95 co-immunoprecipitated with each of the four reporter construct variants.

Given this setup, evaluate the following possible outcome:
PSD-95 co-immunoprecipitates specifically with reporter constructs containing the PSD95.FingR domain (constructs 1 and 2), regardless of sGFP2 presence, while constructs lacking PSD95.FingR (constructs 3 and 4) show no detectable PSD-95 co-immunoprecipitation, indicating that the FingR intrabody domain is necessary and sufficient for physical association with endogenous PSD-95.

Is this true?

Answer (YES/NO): YES